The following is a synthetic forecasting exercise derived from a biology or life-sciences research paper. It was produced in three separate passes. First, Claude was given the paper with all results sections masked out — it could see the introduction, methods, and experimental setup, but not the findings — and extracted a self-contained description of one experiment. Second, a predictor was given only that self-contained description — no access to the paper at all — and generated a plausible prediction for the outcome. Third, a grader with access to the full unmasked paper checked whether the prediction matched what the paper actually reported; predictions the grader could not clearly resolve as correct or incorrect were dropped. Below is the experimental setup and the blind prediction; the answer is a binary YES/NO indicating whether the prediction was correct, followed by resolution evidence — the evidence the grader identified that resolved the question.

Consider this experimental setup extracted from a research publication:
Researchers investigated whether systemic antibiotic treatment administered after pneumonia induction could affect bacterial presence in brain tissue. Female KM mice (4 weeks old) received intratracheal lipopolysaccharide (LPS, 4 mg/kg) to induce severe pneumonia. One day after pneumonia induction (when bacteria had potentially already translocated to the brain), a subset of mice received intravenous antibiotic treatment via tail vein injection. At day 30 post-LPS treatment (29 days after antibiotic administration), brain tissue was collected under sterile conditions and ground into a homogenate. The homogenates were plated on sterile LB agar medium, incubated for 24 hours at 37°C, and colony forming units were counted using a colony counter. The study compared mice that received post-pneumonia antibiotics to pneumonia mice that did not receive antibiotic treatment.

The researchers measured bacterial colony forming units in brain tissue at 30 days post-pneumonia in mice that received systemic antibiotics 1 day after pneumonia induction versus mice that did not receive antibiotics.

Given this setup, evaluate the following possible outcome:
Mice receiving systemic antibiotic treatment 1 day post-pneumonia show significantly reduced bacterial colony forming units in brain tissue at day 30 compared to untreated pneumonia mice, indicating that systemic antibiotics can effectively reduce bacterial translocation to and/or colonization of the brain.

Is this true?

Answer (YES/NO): YES